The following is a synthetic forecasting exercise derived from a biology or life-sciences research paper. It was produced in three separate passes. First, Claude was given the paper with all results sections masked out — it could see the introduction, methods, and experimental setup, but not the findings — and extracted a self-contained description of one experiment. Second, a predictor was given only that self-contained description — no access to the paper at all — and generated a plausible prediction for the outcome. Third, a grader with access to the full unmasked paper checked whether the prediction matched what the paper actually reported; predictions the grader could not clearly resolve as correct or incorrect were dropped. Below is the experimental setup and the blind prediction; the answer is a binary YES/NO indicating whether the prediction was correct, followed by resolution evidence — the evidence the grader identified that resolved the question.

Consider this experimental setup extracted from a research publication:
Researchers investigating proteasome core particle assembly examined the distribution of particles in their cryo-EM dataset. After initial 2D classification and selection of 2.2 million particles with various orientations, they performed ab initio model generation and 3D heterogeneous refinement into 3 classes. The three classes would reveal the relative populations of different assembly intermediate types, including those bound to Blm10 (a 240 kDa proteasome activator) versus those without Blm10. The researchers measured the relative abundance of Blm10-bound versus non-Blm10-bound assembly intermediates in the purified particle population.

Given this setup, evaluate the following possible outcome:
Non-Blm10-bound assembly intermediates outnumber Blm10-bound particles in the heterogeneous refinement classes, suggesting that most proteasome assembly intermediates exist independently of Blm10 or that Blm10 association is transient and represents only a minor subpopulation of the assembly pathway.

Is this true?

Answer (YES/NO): NO